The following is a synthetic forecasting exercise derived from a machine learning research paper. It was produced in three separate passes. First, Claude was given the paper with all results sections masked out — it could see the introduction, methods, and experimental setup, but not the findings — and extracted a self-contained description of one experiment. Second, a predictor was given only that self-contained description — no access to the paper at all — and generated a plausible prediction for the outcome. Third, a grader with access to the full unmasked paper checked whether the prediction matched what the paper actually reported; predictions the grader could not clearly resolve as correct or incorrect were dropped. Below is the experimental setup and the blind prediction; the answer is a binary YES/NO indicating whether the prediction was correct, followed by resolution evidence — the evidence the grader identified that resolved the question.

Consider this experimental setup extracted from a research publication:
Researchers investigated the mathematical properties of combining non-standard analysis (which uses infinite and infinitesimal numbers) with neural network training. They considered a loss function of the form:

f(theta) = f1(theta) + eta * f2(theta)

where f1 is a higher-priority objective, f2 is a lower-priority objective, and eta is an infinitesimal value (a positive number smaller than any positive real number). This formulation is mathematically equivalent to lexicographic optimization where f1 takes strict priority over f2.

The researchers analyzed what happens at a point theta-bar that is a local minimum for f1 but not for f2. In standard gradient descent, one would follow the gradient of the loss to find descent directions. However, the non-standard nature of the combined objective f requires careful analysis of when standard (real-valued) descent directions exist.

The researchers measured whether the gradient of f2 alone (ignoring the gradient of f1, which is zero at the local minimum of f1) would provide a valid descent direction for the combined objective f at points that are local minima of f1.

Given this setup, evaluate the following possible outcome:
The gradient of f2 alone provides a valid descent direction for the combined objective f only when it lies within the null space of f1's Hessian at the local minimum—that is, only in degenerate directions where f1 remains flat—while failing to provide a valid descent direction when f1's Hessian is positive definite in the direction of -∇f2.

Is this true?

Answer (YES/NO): NO